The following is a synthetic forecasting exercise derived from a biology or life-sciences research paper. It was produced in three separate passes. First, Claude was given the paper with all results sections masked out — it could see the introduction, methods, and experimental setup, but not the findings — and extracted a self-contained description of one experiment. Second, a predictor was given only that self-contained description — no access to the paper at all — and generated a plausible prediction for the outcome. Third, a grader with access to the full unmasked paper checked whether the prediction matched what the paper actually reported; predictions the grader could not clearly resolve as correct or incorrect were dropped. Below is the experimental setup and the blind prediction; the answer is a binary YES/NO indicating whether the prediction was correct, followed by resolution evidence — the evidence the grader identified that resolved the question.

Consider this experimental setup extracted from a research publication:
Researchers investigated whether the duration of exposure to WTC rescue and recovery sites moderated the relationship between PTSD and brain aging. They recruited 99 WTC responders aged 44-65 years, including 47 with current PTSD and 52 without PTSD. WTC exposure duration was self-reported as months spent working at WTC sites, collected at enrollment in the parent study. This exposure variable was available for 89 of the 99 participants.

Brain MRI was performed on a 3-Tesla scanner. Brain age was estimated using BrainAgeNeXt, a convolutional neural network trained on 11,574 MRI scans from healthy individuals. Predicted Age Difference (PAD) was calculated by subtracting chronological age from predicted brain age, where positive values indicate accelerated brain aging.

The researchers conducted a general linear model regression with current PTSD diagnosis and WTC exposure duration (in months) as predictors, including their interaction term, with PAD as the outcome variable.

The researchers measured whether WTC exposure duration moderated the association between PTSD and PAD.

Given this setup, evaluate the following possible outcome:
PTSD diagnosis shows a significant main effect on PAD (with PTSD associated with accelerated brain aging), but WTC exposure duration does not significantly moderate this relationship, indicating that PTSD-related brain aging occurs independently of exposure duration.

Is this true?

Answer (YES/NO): NO